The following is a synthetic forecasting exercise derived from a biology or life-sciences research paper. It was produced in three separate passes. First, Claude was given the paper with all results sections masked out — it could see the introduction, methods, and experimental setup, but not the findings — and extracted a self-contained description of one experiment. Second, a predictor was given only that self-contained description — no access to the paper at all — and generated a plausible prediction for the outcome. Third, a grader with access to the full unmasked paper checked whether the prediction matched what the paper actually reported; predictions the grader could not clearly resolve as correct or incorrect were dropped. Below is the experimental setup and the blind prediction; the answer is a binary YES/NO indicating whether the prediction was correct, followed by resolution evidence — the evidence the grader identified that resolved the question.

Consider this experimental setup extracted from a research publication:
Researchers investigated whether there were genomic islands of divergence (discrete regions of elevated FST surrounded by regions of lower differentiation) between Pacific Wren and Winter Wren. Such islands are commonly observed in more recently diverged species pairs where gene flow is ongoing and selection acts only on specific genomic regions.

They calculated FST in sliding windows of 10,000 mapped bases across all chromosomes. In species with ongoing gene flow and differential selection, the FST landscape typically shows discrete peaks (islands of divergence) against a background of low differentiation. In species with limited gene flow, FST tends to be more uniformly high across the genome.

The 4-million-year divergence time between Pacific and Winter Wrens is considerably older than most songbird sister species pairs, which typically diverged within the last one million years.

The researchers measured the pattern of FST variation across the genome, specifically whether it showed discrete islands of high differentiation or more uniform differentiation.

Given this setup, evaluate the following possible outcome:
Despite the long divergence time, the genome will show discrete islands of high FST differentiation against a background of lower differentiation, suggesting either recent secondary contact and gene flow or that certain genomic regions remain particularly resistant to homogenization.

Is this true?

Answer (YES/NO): NO